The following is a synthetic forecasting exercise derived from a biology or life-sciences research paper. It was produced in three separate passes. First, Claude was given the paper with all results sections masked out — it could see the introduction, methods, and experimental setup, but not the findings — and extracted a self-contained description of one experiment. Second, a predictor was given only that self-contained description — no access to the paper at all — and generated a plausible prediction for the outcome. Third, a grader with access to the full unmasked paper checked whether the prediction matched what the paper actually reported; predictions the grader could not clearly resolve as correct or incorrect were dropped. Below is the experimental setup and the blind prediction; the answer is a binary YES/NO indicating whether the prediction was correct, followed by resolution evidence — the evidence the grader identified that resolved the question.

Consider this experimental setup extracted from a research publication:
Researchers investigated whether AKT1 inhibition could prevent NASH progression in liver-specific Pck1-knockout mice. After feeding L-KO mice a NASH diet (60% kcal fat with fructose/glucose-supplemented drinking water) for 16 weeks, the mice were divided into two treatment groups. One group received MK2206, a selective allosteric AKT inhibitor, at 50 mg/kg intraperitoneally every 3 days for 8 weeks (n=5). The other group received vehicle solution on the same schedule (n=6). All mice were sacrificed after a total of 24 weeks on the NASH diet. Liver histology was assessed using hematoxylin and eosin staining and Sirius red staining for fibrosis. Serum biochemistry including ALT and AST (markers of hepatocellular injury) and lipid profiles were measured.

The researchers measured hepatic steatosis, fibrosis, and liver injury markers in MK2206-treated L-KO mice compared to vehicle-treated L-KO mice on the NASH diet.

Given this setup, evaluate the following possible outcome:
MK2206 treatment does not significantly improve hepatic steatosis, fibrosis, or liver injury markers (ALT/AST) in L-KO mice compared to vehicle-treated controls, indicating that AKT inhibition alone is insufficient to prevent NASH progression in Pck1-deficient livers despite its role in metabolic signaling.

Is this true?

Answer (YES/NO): NO